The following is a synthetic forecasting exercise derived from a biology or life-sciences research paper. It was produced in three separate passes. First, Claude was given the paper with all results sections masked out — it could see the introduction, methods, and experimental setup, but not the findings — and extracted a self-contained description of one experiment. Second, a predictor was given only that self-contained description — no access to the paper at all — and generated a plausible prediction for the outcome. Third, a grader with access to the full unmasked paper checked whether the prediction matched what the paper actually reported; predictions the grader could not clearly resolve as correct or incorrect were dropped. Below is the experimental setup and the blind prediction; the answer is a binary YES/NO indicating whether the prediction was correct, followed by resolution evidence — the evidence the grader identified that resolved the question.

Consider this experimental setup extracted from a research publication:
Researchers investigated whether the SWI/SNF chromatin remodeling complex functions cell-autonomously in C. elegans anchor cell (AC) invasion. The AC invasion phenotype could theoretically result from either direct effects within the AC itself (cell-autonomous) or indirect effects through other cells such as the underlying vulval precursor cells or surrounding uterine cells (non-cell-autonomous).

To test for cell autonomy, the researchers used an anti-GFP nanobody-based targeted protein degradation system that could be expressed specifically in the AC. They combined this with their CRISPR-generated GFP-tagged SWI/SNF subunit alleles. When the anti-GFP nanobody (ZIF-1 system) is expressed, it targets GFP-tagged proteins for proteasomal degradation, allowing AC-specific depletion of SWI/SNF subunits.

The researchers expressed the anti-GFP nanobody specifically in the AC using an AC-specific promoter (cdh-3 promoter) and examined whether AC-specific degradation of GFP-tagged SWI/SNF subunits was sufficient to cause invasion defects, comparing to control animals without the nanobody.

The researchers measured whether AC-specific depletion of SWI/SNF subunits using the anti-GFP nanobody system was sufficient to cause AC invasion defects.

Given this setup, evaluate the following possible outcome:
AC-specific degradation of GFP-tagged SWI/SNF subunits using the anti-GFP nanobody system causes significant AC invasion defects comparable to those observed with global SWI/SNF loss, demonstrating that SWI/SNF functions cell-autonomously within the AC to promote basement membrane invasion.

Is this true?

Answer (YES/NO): YES